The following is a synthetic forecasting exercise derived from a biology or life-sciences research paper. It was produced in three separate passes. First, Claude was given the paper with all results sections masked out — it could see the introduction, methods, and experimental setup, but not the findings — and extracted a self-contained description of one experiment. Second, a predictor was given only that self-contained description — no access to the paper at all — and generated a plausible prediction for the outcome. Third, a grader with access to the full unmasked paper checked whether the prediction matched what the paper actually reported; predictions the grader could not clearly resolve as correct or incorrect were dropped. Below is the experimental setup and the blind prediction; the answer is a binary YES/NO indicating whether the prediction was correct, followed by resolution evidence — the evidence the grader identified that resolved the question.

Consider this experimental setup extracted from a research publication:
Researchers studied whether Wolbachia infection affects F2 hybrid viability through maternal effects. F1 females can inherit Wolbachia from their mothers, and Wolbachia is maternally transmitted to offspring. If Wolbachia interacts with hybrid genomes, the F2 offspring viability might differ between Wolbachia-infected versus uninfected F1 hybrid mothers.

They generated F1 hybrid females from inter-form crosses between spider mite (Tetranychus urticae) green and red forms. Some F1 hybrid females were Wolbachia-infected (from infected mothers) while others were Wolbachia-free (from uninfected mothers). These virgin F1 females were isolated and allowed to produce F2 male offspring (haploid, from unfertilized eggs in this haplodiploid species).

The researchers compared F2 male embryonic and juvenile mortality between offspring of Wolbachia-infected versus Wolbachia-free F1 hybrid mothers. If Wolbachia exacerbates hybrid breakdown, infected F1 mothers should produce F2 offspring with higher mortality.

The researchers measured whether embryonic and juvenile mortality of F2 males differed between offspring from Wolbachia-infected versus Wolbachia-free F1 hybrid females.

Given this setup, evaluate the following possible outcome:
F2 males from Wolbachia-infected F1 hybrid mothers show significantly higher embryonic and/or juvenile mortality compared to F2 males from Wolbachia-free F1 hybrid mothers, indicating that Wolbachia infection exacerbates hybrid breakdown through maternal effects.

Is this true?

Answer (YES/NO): NO